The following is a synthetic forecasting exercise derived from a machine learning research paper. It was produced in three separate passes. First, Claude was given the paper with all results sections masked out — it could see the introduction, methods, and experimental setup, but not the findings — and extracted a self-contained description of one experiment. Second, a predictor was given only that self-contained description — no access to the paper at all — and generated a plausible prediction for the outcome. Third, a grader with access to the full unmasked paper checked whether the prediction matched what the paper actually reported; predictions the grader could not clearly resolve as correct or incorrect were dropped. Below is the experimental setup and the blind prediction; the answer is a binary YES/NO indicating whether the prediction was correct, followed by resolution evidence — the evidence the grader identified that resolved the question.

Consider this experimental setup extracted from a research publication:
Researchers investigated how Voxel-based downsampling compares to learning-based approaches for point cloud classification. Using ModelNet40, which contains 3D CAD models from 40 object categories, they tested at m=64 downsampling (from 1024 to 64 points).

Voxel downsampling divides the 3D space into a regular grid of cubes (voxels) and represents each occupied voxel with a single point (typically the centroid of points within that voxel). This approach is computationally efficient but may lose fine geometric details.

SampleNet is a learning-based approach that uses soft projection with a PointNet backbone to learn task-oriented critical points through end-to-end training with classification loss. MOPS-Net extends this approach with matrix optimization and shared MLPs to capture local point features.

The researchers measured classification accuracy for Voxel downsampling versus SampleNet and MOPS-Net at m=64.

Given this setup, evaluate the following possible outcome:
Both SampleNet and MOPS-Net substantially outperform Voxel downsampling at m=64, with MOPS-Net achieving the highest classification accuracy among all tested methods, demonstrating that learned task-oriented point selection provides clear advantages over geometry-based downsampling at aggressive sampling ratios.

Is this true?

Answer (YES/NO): NO